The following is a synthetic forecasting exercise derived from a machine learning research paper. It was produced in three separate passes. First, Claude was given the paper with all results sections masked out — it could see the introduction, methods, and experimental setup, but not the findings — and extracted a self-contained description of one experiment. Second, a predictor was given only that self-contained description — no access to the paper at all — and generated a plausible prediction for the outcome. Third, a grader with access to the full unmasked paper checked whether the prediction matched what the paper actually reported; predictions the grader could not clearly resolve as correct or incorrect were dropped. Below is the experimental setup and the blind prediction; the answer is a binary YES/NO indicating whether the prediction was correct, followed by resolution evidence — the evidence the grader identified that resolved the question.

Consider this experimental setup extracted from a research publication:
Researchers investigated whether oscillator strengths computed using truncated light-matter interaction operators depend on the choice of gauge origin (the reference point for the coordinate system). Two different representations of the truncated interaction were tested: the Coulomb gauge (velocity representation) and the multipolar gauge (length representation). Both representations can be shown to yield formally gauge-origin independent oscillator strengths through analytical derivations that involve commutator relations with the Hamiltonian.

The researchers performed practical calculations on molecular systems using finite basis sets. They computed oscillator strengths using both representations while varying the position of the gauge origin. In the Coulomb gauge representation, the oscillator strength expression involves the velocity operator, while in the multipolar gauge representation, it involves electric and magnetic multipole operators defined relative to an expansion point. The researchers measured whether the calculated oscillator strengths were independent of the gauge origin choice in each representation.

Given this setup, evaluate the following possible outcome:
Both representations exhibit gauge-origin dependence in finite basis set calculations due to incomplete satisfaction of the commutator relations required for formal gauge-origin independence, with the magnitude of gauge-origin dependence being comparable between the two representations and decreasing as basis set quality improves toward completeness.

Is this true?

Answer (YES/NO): NO